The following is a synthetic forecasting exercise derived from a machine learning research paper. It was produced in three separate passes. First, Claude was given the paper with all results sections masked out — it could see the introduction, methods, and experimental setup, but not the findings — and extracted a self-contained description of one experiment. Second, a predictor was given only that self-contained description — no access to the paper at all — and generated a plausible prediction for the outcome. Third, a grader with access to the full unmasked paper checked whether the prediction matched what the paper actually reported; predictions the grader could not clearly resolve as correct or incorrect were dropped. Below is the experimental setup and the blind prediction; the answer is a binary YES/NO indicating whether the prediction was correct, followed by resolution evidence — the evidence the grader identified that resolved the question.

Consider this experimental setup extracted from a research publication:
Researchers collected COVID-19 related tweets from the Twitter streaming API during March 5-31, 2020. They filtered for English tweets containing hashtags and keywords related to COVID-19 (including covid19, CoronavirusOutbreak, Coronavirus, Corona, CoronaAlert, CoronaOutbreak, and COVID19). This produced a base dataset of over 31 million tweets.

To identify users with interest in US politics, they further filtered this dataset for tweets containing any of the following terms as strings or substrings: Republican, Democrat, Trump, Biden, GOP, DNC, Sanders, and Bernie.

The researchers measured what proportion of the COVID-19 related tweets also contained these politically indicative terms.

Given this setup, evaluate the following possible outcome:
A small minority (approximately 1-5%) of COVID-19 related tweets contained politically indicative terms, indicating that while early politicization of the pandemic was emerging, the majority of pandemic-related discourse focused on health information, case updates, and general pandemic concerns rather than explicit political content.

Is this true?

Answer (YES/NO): NO